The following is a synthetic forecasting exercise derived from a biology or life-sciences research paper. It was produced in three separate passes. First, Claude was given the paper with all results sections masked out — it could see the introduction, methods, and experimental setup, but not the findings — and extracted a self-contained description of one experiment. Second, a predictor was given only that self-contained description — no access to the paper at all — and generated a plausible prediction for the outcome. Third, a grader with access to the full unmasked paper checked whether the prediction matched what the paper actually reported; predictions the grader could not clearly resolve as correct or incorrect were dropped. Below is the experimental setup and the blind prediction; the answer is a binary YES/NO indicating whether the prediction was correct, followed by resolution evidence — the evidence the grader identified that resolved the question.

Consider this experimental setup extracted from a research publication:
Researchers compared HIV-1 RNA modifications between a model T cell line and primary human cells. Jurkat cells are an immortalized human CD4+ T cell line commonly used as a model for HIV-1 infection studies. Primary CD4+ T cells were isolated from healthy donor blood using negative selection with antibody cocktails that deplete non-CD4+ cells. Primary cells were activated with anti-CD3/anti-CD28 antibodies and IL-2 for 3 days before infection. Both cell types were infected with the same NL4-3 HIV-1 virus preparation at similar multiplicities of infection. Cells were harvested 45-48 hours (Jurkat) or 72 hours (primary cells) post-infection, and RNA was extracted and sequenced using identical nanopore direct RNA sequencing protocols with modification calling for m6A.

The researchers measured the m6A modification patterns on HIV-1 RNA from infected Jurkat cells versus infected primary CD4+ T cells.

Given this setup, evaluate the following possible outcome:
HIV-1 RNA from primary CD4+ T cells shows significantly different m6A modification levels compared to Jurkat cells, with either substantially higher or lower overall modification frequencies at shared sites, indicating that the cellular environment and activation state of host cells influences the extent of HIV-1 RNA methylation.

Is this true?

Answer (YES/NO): NO